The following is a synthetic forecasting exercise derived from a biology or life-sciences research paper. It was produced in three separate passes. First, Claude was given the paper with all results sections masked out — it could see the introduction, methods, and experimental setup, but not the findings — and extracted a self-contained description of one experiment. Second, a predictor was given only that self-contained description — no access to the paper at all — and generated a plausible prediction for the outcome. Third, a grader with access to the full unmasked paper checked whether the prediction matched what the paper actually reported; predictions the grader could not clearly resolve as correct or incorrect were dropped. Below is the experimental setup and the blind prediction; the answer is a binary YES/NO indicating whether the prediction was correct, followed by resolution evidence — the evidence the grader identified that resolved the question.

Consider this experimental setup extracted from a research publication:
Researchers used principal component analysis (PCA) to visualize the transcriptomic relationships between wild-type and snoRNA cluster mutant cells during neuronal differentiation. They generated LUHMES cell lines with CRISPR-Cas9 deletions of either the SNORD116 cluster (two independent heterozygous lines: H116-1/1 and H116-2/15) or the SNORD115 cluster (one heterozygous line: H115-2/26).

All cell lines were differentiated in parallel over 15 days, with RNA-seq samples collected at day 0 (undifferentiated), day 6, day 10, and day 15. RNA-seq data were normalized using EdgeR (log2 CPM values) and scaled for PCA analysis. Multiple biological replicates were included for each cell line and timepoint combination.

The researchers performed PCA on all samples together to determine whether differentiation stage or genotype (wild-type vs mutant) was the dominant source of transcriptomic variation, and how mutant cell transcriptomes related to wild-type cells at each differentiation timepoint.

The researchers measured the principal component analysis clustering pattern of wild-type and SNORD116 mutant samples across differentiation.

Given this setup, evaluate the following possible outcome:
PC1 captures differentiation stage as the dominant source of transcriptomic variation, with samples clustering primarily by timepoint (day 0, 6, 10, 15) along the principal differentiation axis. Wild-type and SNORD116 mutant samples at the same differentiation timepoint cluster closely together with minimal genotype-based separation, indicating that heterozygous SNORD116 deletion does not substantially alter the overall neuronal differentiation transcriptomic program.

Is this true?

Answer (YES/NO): NO